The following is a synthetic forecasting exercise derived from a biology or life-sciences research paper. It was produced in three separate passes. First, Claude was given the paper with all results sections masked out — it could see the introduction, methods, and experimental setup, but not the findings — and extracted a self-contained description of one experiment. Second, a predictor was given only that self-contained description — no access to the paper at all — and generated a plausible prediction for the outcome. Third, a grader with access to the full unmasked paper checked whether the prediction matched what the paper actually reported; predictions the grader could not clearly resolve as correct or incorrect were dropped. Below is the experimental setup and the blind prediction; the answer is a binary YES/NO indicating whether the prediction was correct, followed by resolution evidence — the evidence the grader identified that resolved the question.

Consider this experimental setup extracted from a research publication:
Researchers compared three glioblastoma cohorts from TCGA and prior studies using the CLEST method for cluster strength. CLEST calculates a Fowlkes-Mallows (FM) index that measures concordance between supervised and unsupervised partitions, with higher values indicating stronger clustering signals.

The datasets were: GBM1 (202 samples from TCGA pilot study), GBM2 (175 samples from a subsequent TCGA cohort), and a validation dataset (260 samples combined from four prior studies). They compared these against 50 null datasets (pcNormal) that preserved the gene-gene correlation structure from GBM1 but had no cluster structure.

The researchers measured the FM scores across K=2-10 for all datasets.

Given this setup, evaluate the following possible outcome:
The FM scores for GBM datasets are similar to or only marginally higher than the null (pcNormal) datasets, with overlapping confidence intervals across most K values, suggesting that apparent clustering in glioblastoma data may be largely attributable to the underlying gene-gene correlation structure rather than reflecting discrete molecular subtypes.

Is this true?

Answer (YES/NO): NO